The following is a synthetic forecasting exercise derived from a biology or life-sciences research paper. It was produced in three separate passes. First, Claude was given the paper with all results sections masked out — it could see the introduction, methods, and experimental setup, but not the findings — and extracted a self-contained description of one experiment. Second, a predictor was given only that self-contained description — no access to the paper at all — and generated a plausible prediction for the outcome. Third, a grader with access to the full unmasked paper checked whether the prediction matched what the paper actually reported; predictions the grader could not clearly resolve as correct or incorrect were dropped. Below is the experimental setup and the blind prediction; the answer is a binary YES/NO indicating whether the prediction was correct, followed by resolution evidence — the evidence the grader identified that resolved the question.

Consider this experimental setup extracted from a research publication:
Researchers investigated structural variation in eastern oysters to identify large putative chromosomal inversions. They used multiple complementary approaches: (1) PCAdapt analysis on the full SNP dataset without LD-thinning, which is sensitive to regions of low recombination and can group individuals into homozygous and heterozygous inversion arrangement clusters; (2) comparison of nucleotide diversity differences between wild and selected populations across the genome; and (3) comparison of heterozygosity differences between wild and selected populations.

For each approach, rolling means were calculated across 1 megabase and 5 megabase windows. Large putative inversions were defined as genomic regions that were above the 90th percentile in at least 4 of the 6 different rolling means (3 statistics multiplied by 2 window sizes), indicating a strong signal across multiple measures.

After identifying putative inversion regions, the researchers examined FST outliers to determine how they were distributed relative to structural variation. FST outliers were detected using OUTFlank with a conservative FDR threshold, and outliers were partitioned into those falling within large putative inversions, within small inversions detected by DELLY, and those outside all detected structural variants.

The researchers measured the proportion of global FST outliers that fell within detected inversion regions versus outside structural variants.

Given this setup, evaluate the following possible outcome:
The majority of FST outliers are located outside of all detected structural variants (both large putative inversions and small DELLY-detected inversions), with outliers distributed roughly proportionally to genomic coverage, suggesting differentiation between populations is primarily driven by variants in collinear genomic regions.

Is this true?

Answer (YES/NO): NO